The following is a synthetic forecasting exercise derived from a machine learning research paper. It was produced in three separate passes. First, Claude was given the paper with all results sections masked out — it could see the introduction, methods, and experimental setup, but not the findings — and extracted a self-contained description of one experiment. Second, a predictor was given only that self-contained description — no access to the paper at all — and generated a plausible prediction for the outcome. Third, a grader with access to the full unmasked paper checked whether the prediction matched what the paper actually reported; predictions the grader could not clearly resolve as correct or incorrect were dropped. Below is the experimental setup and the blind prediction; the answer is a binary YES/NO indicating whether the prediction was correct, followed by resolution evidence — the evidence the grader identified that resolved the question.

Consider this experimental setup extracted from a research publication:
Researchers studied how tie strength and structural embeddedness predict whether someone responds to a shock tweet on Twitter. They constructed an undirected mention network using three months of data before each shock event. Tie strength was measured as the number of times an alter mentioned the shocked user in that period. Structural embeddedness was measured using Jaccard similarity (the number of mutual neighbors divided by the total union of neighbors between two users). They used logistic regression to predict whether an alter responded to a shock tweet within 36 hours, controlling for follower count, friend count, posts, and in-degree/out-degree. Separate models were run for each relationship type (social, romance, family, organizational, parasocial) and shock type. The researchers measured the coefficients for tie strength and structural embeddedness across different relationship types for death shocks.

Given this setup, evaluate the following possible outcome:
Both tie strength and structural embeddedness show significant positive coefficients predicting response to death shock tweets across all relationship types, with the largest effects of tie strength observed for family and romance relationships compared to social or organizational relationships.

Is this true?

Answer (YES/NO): NO